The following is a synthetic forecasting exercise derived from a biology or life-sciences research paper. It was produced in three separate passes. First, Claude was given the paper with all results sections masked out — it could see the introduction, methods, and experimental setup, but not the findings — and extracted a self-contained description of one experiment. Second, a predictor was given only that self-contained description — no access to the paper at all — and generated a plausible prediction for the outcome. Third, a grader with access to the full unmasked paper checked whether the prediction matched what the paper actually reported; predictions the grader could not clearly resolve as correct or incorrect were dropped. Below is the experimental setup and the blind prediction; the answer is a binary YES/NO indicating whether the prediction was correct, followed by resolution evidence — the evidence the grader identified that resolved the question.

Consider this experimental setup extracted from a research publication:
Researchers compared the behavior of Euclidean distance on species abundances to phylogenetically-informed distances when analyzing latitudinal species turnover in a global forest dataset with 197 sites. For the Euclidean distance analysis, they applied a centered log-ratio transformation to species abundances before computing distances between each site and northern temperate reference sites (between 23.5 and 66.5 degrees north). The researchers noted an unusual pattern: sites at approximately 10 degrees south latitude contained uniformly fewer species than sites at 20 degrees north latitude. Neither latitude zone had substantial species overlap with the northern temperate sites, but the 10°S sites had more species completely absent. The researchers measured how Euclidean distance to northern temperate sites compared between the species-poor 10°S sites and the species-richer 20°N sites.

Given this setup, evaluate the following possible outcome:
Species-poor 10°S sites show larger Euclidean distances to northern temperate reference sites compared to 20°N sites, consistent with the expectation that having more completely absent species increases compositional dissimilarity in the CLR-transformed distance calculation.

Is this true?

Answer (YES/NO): NO